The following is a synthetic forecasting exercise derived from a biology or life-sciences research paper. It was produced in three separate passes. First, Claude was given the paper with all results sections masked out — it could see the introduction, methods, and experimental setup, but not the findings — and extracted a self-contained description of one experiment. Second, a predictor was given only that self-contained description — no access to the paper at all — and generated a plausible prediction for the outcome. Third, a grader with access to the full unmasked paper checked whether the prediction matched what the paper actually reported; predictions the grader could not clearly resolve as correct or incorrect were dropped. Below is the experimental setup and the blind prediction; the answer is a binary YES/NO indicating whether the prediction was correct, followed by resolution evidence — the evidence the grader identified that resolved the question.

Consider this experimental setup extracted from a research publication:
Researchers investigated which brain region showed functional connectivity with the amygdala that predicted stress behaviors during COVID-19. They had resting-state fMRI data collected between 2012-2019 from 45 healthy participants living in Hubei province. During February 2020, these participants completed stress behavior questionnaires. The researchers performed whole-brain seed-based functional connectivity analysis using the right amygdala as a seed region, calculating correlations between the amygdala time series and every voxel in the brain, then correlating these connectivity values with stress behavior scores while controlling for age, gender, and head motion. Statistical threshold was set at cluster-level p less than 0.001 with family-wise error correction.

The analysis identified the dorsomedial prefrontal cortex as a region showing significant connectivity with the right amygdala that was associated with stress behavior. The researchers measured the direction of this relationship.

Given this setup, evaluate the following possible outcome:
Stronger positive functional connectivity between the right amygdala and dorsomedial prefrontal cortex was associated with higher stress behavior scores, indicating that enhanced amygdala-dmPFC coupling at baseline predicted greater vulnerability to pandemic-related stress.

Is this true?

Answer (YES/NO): NO